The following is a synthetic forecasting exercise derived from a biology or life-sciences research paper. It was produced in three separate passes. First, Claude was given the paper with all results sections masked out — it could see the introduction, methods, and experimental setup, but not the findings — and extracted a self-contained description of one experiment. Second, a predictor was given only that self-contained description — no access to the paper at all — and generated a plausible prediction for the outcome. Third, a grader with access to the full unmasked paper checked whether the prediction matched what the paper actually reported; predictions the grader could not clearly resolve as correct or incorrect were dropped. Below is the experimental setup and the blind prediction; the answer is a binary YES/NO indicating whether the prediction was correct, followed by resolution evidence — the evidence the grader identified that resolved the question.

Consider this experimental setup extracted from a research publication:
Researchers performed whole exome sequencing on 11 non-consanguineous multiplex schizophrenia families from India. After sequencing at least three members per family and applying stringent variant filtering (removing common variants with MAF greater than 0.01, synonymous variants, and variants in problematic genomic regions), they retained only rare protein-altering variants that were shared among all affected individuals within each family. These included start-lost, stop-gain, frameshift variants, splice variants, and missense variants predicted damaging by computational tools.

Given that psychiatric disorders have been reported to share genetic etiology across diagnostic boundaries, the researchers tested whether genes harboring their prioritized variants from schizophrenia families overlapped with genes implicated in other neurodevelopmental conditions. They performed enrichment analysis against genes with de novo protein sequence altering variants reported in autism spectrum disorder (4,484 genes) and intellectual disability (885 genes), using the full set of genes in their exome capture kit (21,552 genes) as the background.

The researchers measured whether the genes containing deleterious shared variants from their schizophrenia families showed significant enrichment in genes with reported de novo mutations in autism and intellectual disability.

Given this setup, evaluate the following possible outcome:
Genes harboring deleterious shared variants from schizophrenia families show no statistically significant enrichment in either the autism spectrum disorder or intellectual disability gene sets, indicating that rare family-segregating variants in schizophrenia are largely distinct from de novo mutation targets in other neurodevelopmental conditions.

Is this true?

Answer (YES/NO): NO